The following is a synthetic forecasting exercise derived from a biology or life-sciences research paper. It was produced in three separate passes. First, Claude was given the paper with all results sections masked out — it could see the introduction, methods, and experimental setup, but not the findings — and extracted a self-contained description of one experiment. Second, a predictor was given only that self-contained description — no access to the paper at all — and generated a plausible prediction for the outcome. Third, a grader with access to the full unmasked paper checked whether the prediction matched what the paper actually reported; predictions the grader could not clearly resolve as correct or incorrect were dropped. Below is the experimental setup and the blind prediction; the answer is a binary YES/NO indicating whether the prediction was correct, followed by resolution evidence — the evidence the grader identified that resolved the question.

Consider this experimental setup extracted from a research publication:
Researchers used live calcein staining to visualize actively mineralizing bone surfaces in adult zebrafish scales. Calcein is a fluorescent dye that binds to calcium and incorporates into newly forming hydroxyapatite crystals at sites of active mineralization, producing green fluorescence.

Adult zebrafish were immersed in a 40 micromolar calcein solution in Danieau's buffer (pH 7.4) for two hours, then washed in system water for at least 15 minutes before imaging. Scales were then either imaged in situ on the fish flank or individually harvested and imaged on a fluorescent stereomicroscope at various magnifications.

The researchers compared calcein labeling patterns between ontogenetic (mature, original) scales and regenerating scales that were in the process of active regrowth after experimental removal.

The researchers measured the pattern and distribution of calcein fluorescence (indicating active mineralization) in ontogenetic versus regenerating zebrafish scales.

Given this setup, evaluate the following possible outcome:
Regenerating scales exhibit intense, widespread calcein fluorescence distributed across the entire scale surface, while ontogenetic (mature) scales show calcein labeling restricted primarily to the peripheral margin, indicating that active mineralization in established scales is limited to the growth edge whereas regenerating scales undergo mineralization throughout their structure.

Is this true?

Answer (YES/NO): NO